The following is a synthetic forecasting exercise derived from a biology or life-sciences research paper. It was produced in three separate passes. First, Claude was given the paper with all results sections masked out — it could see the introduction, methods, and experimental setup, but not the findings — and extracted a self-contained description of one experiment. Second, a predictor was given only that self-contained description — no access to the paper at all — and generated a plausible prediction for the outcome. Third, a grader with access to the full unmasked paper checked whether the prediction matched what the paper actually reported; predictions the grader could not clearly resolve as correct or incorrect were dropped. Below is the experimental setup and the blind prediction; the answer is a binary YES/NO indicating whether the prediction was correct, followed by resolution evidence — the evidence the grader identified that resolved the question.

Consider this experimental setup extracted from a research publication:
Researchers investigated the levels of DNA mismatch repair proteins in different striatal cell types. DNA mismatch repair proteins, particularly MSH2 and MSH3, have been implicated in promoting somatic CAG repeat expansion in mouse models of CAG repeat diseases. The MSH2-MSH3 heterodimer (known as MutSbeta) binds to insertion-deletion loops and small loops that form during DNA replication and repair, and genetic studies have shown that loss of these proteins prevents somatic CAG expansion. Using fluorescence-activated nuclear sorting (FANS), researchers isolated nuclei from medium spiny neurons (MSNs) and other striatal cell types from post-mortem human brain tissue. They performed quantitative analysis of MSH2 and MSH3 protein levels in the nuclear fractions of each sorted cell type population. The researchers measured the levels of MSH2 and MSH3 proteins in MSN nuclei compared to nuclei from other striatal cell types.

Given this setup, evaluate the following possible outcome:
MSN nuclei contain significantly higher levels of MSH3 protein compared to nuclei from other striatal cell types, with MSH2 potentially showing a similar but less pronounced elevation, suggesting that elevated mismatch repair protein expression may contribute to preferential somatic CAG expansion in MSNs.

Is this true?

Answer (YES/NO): NO